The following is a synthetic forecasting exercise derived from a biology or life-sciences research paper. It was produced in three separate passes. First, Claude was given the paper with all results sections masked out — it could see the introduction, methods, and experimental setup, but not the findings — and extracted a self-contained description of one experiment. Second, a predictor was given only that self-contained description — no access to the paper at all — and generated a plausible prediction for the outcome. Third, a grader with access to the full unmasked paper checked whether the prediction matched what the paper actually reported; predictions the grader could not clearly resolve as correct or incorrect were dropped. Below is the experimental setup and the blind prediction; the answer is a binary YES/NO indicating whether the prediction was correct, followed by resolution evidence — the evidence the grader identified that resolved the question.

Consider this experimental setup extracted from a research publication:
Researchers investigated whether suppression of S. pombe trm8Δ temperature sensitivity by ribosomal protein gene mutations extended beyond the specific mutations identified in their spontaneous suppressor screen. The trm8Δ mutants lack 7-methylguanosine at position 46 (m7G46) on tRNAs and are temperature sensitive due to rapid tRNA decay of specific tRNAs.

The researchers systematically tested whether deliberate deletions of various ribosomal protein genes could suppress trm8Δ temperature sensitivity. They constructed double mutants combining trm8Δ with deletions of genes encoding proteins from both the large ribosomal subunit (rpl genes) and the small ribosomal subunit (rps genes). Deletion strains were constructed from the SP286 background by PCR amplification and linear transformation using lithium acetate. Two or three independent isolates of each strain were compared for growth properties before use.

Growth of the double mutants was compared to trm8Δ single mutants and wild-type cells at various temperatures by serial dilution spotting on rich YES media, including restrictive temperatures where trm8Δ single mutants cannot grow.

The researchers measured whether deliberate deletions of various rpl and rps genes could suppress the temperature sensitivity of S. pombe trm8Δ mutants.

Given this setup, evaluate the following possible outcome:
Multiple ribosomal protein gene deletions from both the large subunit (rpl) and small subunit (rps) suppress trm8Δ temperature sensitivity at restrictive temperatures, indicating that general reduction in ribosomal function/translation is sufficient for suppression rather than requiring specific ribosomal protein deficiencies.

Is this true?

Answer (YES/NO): YES